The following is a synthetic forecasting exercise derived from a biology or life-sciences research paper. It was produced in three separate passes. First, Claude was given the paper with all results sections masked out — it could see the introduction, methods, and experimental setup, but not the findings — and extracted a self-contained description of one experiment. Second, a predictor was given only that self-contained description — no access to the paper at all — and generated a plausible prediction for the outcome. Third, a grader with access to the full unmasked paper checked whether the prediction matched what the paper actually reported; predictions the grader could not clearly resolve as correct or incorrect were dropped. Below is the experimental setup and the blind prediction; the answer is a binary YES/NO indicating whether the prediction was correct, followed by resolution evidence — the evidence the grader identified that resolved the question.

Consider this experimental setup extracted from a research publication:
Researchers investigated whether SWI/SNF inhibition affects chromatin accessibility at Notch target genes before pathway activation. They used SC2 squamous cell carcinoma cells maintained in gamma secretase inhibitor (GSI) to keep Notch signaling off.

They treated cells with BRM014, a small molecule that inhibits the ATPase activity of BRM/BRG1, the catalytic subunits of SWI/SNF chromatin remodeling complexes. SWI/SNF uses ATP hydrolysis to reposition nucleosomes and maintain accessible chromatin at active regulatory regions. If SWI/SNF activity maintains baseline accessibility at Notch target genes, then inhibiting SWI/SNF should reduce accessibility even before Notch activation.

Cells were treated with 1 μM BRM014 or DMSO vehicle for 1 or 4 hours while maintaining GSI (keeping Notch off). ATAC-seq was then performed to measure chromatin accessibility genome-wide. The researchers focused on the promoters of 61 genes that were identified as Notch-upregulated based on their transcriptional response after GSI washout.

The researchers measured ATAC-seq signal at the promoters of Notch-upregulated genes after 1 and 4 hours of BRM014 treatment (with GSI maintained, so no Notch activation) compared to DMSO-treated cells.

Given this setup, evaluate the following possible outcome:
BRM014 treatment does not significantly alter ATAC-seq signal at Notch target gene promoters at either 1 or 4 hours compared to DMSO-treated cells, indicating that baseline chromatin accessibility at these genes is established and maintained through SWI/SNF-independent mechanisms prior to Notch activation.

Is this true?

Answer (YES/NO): NO